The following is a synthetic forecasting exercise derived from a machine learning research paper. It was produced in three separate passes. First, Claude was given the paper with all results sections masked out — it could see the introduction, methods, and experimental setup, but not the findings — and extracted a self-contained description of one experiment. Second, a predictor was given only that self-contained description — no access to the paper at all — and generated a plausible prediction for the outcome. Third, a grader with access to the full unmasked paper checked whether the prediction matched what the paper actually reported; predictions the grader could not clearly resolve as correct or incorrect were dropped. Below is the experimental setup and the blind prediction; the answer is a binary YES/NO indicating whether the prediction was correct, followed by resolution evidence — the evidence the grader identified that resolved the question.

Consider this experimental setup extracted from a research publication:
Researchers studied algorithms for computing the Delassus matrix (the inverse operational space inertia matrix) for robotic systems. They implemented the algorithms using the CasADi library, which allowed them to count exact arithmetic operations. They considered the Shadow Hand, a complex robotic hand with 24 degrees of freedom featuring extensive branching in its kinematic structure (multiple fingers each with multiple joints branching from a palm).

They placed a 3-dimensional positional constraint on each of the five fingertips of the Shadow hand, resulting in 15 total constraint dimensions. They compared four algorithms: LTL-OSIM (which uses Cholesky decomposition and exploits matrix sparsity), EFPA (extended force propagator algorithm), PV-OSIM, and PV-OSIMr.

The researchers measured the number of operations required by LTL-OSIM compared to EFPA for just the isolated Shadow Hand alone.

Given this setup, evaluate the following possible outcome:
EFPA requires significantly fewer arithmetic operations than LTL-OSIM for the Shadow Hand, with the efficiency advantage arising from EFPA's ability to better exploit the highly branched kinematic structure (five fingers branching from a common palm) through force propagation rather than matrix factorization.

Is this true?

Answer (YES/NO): NO